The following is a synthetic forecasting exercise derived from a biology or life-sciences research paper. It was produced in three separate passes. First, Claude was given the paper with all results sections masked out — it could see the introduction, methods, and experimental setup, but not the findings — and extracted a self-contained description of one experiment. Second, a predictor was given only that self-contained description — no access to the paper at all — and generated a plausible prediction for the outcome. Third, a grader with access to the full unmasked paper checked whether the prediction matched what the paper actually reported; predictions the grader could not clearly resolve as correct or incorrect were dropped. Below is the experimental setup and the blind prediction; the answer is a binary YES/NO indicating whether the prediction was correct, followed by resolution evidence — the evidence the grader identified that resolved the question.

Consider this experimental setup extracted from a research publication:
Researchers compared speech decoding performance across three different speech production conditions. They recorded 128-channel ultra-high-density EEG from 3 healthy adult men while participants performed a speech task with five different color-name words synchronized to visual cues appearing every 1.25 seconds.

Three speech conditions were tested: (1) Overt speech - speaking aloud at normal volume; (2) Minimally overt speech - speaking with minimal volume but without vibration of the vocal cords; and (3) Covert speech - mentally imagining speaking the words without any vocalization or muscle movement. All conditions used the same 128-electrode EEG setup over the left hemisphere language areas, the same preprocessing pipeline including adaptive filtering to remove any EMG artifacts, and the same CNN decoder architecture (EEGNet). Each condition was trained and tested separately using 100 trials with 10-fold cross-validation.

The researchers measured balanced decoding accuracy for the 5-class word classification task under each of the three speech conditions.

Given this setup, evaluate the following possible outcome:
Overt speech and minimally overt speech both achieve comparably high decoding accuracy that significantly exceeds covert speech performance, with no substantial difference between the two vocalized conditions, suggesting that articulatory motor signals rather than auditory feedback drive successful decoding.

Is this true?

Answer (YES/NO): NO